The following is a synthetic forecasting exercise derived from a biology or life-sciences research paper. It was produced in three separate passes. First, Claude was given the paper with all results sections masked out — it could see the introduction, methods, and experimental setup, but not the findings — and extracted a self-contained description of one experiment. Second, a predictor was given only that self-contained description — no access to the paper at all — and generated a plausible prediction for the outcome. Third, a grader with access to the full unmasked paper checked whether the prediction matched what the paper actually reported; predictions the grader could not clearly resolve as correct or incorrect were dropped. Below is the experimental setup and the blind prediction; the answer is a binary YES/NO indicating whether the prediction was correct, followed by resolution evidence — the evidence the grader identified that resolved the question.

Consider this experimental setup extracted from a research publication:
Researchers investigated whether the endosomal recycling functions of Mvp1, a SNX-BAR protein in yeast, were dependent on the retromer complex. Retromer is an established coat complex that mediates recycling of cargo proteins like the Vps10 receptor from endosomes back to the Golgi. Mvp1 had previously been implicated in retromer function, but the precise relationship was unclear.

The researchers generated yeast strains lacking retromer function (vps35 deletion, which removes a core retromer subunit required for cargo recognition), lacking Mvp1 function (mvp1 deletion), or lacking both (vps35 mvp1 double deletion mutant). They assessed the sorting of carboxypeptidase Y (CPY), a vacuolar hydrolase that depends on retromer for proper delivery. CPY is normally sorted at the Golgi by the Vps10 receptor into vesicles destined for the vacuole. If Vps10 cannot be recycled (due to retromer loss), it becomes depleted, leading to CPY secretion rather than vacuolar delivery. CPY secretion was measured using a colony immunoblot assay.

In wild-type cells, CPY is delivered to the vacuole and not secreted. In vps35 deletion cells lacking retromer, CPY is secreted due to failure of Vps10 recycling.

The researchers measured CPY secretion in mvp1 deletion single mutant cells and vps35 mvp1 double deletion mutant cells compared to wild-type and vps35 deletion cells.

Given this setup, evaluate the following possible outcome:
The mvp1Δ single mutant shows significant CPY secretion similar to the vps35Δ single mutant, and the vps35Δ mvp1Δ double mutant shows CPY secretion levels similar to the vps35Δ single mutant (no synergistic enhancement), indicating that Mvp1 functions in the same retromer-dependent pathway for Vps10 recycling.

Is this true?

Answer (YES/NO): NO